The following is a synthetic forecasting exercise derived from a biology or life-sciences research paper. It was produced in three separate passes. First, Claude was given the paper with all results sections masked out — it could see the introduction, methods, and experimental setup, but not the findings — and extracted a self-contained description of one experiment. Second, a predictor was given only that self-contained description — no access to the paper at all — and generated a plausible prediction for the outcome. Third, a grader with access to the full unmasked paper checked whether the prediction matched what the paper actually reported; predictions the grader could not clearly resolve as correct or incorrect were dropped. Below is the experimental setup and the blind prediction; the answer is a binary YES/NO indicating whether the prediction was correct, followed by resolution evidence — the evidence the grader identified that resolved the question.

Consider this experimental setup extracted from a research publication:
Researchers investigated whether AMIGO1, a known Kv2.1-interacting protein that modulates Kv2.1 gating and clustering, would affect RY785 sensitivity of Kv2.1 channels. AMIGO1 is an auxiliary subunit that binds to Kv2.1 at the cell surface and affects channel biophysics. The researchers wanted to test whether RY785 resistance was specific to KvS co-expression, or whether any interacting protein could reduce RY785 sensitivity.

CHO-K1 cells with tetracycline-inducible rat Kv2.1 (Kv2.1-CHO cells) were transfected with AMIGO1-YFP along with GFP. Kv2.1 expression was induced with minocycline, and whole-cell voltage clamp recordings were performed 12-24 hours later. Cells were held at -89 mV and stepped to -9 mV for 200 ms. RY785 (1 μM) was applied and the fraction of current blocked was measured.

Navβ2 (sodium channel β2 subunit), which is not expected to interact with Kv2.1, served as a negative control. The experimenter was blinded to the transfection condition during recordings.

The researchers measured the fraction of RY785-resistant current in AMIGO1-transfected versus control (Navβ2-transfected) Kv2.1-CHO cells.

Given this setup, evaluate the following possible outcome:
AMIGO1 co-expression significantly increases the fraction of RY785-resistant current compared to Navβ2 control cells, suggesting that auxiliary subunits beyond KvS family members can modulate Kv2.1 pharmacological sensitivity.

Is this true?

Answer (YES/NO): NO